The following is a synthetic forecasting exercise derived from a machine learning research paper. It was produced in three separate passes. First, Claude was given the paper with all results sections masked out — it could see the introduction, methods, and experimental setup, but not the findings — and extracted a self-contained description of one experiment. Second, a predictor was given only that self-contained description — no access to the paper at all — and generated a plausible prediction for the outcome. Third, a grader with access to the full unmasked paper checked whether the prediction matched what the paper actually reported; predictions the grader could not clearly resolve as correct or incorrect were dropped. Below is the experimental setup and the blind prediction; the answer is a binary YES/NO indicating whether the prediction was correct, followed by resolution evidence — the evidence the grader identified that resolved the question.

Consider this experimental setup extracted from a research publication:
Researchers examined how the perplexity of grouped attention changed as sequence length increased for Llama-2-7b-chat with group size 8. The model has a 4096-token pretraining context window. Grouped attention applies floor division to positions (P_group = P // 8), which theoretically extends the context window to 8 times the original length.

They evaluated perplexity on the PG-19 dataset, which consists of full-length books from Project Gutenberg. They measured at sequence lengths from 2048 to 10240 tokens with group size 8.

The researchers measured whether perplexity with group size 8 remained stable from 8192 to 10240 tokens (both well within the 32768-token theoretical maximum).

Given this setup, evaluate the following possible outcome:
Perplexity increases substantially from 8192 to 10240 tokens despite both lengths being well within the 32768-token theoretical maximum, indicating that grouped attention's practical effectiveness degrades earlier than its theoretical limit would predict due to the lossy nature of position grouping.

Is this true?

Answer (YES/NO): NO